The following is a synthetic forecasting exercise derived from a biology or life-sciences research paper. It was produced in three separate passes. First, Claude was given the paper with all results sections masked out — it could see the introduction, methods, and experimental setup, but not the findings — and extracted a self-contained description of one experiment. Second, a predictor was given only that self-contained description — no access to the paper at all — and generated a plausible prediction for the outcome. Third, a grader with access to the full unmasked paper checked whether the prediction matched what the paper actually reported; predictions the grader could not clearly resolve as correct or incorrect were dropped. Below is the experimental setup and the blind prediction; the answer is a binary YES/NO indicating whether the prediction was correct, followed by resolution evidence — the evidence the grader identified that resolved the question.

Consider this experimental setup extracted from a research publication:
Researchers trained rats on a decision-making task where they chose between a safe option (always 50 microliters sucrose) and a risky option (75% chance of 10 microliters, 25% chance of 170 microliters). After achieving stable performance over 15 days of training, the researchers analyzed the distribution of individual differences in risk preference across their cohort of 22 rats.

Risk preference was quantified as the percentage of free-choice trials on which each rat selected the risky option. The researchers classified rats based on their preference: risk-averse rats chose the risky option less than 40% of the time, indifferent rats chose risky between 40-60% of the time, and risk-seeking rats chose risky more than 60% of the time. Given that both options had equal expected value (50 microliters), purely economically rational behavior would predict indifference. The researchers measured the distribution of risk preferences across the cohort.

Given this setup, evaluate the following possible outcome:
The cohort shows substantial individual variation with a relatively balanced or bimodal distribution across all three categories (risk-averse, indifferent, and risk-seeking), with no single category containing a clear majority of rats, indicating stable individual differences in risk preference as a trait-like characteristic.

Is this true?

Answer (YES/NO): NO